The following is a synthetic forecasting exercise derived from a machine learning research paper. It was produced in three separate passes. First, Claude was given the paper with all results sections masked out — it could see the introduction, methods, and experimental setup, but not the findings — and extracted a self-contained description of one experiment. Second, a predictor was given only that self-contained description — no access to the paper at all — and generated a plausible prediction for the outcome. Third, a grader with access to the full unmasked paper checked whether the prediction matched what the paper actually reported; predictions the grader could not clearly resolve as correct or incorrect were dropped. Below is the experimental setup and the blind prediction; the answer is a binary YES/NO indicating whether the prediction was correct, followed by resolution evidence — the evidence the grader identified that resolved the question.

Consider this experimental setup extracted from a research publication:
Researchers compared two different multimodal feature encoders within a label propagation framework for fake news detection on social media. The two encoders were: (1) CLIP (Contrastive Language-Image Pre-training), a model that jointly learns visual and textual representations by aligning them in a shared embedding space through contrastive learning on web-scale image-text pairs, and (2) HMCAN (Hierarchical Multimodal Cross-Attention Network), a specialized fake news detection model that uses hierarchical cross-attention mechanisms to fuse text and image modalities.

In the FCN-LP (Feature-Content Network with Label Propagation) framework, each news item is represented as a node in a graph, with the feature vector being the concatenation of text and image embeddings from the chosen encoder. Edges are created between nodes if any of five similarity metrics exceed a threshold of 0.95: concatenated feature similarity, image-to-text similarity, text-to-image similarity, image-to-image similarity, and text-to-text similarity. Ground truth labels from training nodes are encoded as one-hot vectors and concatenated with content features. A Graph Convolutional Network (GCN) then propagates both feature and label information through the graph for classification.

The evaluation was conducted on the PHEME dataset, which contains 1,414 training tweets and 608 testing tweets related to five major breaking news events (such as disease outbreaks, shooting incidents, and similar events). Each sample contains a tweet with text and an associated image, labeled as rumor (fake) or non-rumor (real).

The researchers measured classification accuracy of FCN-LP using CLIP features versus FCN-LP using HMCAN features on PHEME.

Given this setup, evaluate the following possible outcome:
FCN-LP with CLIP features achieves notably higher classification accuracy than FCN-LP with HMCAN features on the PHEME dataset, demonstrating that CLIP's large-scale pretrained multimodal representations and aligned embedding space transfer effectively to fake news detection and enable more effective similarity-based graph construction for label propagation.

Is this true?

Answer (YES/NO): NO